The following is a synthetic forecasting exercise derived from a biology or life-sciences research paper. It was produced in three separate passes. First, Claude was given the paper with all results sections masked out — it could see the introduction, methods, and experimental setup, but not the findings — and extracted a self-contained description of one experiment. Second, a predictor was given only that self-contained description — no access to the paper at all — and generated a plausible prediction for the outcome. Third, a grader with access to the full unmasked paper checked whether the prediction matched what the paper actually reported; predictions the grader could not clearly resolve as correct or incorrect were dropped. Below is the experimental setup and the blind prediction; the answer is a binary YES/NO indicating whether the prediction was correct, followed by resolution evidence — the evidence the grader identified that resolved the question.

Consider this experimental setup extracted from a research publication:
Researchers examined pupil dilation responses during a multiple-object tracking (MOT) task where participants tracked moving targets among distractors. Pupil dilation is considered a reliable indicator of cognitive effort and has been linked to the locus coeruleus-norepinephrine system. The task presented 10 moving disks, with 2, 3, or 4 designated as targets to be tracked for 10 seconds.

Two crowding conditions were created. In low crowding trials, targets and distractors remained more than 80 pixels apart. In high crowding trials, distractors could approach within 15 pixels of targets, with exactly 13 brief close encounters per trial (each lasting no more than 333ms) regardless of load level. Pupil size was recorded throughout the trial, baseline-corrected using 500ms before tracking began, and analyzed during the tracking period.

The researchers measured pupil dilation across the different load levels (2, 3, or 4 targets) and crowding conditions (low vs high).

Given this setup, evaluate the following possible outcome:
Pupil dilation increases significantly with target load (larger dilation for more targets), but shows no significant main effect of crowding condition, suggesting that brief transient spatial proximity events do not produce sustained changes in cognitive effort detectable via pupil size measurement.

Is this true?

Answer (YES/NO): YES